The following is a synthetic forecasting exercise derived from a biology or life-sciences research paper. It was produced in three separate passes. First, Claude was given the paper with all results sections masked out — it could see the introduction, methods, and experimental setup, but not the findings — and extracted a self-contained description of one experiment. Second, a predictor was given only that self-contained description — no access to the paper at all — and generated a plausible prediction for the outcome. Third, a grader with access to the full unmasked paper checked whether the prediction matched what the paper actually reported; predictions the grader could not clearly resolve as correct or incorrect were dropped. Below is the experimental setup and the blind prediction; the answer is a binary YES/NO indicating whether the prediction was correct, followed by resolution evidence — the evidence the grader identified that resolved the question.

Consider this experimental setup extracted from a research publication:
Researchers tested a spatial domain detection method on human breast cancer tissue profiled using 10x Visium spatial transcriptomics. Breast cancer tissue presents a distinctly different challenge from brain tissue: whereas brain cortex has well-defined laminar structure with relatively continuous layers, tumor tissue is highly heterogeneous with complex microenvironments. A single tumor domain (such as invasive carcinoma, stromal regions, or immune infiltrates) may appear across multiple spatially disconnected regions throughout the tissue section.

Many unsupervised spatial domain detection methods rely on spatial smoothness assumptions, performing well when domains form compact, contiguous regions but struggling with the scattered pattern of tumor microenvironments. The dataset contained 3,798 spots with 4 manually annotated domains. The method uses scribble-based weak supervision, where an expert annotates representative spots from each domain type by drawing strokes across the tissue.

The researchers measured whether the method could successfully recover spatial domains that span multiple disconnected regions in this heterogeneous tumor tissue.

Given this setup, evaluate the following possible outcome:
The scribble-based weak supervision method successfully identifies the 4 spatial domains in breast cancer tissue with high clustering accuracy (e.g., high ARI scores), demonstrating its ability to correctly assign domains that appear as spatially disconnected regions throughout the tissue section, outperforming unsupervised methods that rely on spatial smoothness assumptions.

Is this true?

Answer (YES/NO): YES